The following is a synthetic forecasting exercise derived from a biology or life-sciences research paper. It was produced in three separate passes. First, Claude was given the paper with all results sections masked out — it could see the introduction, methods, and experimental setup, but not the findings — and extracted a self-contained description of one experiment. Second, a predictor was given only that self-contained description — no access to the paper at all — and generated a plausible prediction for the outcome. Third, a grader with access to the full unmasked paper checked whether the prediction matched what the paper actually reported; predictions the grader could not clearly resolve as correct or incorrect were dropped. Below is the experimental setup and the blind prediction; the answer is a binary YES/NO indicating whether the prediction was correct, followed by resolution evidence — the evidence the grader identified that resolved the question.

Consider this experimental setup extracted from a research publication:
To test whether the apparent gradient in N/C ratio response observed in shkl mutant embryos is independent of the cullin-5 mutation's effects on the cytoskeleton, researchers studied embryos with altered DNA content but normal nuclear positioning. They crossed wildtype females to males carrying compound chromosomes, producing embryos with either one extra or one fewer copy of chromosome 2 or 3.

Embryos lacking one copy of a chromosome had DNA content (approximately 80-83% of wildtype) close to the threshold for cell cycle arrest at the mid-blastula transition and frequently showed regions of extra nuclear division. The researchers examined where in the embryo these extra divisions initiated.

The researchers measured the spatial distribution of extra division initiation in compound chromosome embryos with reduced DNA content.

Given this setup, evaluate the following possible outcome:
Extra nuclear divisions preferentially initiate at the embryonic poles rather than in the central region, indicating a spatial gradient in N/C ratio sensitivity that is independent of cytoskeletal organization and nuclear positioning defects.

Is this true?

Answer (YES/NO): NO